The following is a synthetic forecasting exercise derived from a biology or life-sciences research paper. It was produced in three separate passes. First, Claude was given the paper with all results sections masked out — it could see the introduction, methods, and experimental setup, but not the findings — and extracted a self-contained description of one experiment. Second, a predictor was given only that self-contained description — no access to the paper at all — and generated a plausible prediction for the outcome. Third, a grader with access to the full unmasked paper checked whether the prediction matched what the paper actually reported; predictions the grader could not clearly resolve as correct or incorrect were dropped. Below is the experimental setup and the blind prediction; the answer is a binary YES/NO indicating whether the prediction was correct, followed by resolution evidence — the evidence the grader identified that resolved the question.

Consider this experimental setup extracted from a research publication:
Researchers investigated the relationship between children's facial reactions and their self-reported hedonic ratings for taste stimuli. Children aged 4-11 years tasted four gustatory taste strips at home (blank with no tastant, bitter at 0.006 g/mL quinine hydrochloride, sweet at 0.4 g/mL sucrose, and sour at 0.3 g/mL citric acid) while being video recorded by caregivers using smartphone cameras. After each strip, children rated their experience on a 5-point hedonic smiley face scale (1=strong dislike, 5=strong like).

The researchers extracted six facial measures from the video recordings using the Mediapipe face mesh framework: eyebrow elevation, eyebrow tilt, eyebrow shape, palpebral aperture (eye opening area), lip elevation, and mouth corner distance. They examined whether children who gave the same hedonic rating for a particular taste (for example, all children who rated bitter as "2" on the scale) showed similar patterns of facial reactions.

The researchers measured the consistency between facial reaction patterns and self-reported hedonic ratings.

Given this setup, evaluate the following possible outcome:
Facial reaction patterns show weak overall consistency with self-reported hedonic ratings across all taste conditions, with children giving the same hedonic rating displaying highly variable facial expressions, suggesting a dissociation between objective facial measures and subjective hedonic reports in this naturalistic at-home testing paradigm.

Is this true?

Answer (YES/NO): NO